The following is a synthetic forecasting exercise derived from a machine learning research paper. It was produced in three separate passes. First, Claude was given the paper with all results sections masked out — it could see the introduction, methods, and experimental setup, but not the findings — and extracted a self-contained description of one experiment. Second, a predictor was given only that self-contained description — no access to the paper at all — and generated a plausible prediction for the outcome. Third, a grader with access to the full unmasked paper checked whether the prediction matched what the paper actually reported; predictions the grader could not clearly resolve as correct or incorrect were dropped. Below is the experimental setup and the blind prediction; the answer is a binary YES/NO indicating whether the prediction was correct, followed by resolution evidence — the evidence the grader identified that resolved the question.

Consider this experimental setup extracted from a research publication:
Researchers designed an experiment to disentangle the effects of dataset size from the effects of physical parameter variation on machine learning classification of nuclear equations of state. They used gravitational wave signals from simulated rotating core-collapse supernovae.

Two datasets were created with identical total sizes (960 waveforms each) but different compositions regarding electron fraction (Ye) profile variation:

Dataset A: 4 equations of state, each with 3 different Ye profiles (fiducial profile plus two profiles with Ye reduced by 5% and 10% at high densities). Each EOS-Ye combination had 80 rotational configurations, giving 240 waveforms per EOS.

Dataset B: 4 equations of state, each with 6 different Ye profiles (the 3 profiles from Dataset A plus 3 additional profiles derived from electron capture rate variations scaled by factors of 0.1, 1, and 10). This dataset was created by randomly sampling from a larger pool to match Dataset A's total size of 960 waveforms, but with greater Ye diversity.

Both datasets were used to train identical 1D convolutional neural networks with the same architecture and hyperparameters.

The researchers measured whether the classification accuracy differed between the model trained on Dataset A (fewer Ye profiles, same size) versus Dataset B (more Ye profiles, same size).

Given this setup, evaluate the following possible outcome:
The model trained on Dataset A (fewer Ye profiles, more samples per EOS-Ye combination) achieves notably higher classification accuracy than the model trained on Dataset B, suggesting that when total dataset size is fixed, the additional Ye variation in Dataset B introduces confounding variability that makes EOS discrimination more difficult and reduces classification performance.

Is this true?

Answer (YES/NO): YES